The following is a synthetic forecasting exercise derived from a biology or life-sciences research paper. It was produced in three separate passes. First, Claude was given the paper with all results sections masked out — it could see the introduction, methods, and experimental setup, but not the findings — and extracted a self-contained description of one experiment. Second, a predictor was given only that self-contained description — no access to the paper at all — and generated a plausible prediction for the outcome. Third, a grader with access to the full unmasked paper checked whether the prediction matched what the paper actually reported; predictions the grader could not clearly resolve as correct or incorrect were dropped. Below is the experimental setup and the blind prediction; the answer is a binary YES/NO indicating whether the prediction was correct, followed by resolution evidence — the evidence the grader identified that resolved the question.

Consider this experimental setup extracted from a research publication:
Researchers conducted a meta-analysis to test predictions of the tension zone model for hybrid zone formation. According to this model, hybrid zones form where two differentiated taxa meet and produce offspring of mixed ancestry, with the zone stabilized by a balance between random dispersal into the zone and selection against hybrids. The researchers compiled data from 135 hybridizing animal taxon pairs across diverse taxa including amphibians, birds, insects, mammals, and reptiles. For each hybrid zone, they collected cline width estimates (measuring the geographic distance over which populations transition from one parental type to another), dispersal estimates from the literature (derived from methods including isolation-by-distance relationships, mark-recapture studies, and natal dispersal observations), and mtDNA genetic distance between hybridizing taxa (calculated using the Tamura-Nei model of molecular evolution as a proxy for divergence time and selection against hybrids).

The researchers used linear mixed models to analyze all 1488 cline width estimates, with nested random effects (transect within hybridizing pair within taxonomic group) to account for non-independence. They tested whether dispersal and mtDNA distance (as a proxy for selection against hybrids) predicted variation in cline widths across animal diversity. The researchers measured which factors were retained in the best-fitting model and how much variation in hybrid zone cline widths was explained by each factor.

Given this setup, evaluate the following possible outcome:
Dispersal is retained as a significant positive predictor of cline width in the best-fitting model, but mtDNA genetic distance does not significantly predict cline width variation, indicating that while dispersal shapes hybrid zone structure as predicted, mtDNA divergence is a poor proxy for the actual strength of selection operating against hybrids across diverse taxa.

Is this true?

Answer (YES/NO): YES